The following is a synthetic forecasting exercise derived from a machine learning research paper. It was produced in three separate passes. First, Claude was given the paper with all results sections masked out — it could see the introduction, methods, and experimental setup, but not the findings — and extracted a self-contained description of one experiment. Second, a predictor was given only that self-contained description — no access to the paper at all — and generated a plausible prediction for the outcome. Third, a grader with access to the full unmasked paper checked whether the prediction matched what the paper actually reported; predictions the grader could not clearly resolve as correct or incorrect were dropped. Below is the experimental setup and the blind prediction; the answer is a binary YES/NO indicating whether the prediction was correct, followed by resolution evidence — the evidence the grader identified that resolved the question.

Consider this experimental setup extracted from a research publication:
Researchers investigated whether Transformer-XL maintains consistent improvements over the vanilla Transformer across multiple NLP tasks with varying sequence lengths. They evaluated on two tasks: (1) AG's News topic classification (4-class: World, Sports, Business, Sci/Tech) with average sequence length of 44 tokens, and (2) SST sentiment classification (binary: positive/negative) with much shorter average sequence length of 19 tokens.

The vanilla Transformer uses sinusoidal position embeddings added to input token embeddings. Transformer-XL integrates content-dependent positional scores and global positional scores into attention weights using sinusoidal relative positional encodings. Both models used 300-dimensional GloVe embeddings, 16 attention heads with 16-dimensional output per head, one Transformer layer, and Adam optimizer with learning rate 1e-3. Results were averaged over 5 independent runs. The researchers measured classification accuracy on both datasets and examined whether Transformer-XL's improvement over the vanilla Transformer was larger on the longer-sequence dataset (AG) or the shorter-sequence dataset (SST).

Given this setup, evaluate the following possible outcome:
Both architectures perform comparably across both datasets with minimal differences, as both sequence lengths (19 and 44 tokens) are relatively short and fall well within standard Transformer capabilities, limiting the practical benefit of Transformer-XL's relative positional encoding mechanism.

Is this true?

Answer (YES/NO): NO